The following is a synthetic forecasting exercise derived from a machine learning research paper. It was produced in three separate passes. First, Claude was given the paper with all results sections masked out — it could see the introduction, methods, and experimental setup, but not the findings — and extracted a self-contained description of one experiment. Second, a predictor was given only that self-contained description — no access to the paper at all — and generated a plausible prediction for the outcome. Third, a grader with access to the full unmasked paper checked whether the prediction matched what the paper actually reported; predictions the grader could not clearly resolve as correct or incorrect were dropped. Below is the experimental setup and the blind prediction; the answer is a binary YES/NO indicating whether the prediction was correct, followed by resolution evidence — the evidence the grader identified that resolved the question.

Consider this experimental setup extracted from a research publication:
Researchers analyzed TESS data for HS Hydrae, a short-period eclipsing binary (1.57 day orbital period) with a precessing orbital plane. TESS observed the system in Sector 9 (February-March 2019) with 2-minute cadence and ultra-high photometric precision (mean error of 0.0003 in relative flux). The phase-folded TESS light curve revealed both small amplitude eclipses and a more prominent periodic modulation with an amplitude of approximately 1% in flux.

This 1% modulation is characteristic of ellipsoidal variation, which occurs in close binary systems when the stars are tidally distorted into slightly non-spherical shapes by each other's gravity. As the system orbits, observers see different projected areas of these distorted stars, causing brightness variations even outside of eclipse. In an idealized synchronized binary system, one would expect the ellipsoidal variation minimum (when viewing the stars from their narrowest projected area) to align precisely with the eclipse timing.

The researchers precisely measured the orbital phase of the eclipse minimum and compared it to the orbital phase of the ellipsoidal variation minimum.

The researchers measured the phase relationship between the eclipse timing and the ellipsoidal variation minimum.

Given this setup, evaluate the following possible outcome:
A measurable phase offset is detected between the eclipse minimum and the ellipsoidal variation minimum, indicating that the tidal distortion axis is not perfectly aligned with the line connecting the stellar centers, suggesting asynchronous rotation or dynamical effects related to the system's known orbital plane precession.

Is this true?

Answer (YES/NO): YES